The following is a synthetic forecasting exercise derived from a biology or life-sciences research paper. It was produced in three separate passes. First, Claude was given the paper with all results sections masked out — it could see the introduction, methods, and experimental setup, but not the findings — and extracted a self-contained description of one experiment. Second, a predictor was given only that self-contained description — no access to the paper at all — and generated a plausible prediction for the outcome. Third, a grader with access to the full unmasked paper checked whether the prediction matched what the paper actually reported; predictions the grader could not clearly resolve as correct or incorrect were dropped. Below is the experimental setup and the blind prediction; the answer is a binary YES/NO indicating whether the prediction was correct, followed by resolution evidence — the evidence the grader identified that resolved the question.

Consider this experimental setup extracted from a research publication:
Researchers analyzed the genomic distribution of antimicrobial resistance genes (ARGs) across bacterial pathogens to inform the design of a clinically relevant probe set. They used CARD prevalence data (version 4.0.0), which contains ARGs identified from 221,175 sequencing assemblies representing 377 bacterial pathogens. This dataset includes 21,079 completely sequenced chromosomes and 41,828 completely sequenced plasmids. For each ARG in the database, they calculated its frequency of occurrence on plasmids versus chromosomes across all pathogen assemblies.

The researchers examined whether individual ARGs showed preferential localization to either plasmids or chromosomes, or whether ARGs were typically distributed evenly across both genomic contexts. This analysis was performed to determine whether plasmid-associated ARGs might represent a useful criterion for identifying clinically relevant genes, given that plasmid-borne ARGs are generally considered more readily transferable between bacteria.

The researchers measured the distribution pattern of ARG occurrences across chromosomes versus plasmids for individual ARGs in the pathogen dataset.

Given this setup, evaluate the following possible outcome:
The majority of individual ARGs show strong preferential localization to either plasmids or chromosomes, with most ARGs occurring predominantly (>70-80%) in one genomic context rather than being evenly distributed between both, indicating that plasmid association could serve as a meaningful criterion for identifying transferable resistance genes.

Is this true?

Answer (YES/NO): YES